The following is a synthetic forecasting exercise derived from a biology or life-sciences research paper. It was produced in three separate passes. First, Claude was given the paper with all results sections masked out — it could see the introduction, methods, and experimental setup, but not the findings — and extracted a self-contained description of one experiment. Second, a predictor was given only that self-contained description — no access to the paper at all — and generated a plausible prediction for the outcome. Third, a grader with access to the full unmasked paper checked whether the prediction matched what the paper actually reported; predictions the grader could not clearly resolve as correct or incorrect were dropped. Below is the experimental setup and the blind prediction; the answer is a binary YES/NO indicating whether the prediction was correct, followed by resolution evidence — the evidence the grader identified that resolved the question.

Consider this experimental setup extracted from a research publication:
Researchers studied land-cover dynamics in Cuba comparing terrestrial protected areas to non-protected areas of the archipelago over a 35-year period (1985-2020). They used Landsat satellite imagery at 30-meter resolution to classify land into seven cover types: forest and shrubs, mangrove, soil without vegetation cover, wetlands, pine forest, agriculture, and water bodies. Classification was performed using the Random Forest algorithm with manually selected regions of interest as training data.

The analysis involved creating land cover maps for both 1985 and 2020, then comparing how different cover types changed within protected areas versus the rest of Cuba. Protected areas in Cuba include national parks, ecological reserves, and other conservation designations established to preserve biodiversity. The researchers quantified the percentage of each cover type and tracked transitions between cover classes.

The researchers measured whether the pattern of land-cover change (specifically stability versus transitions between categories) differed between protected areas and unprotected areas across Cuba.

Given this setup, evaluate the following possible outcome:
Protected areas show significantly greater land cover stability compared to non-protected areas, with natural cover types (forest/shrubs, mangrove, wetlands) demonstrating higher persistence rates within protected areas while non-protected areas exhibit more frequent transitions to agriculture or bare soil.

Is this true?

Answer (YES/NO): NO